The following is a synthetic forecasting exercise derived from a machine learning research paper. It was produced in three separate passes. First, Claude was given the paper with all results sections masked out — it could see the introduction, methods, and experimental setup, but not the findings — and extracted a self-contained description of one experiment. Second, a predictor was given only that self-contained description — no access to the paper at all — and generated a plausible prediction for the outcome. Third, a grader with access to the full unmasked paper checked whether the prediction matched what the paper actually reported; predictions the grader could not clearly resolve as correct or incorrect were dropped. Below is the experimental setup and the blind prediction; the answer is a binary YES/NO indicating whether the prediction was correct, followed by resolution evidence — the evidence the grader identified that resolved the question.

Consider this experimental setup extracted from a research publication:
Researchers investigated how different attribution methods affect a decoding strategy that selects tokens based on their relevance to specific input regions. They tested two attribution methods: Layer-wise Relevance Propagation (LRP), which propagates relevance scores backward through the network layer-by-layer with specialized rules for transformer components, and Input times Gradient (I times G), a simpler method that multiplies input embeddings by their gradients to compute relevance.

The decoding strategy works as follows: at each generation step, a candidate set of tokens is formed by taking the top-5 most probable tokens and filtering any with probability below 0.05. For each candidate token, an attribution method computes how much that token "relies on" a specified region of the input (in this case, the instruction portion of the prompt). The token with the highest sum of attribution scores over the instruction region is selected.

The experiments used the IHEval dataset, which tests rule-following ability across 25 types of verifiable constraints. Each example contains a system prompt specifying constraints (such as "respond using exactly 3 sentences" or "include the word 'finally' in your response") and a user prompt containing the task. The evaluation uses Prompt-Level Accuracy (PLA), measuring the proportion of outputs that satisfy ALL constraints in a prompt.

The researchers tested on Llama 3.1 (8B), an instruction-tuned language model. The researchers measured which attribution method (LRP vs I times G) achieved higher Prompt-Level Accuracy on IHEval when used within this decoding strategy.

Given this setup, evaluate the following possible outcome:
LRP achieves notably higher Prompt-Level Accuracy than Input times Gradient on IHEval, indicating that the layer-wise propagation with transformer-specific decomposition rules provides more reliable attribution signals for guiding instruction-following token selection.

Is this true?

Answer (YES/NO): YES